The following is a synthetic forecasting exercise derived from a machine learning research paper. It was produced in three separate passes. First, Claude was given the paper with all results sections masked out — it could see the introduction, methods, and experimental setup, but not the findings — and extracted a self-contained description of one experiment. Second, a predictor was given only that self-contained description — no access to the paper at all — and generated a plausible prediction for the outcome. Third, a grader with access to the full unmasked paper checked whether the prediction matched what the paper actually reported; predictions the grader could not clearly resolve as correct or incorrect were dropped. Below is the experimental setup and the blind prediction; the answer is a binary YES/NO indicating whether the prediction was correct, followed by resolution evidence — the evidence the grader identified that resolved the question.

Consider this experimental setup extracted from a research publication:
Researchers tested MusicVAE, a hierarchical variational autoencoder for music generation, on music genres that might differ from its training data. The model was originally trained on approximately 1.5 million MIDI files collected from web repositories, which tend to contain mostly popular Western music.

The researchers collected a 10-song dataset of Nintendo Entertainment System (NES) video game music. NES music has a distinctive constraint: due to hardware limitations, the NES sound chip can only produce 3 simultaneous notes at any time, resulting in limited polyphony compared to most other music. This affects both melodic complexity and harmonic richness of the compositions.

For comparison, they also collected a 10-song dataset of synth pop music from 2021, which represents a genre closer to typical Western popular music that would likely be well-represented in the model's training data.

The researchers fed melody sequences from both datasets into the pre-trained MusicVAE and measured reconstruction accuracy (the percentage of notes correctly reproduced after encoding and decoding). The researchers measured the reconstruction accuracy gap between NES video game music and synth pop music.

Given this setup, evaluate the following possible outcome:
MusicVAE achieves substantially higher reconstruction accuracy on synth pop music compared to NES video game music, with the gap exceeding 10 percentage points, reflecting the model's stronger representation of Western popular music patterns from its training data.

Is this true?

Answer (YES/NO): YES